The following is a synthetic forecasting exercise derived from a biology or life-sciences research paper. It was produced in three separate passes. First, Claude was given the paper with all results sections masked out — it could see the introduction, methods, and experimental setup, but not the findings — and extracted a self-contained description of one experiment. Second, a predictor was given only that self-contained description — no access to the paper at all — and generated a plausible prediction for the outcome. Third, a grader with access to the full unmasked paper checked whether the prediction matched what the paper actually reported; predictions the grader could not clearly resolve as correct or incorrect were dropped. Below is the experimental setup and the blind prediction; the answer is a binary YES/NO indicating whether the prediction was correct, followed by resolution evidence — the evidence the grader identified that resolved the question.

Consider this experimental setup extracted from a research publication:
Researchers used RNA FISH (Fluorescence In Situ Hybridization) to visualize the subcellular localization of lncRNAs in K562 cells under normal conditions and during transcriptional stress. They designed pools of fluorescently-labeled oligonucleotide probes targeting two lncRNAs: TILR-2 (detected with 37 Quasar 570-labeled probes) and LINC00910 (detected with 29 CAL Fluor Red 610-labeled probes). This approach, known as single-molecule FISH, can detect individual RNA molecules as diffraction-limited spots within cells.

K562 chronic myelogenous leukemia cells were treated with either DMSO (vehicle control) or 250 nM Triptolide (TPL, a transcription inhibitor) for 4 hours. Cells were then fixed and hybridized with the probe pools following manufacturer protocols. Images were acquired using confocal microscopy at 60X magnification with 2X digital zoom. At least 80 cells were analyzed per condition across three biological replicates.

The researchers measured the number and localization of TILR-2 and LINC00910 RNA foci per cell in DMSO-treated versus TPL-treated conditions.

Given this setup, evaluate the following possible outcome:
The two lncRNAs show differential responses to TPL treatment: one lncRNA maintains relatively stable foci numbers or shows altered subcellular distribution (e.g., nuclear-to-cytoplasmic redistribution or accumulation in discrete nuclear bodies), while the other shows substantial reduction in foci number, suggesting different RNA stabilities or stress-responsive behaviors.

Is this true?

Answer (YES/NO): NO